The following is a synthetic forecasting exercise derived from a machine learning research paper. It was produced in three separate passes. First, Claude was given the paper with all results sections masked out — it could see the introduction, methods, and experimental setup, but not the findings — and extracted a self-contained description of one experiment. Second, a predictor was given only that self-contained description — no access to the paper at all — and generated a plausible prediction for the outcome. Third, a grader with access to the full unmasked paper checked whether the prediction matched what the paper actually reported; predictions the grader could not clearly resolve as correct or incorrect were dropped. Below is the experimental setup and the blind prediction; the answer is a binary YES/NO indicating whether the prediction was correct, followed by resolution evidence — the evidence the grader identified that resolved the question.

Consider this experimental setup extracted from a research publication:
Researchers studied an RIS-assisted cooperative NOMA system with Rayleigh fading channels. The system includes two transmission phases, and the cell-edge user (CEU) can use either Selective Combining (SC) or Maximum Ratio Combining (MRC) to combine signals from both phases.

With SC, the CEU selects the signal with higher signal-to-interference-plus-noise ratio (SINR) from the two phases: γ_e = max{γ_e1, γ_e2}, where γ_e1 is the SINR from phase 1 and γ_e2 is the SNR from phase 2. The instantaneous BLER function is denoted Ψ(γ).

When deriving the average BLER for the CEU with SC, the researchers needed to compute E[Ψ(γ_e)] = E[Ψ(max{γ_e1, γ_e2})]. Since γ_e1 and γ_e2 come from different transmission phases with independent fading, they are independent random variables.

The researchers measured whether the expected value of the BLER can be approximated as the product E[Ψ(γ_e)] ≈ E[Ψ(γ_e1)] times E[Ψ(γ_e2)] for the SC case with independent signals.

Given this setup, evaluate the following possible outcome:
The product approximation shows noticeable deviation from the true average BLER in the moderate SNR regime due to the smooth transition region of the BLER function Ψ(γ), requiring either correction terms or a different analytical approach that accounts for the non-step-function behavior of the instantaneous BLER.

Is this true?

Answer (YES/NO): NO